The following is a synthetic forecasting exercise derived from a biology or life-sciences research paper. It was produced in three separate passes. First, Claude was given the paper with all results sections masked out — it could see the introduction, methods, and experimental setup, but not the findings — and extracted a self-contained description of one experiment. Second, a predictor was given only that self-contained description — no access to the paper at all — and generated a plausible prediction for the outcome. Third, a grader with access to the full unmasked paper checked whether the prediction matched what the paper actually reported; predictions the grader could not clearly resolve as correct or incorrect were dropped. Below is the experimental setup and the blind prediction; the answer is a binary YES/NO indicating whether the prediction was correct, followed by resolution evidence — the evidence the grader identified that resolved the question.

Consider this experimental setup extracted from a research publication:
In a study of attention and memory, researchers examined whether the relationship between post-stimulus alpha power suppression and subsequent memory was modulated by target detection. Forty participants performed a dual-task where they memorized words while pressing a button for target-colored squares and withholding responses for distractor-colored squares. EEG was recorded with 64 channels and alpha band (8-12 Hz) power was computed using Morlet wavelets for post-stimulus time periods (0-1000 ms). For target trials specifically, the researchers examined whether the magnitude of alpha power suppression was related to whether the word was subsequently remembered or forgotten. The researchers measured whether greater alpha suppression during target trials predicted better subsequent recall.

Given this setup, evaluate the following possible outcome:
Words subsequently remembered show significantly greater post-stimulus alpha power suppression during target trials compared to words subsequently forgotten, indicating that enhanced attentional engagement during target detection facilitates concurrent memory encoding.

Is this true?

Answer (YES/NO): YES